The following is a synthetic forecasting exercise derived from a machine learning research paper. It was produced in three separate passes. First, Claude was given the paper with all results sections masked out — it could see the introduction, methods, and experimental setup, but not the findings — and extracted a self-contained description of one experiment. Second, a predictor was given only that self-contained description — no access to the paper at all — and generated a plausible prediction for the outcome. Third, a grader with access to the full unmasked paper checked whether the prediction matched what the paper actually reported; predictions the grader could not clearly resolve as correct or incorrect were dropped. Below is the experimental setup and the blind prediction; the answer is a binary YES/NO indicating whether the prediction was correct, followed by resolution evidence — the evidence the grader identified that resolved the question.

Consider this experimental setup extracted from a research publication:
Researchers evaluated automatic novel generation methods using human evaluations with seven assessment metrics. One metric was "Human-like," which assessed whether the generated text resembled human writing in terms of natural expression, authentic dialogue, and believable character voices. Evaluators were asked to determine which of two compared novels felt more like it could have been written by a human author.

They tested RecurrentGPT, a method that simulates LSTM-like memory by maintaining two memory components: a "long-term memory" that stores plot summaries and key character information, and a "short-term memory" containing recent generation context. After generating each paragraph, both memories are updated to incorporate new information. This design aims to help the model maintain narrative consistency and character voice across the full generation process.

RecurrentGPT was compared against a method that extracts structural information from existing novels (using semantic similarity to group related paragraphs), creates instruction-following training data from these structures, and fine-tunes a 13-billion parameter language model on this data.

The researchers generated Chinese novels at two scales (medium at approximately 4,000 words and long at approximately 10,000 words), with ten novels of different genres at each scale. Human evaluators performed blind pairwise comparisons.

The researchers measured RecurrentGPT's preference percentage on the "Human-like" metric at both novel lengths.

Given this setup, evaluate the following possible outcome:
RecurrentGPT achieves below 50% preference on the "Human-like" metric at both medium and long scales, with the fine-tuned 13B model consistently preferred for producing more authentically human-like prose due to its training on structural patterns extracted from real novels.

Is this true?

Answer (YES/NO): YES